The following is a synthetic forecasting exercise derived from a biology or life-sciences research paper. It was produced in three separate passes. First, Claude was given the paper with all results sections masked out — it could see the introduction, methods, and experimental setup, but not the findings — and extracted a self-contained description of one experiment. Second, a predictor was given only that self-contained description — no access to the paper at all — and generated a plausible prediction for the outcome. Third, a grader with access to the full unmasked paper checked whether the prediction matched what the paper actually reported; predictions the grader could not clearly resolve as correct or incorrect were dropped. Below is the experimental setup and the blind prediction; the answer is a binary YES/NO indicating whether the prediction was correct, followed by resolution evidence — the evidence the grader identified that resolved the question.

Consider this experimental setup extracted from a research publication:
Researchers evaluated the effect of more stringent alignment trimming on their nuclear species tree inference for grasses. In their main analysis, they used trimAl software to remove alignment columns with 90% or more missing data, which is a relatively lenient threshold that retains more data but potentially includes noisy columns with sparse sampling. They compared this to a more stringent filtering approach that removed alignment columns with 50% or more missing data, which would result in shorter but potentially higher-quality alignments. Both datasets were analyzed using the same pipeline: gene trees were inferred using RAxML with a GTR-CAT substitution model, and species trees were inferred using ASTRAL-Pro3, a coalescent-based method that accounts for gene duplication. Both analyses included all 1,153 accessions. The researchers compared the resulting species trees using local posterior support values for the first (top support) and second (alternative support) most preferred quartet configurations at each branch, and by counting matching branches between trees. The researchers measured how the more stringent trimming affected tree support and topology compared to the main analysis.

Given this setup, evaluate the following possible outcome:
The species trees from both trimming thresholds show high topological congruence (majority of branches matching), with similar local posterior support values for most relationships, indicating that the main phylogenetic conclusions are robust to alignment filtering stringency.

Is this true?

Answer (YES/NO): YES